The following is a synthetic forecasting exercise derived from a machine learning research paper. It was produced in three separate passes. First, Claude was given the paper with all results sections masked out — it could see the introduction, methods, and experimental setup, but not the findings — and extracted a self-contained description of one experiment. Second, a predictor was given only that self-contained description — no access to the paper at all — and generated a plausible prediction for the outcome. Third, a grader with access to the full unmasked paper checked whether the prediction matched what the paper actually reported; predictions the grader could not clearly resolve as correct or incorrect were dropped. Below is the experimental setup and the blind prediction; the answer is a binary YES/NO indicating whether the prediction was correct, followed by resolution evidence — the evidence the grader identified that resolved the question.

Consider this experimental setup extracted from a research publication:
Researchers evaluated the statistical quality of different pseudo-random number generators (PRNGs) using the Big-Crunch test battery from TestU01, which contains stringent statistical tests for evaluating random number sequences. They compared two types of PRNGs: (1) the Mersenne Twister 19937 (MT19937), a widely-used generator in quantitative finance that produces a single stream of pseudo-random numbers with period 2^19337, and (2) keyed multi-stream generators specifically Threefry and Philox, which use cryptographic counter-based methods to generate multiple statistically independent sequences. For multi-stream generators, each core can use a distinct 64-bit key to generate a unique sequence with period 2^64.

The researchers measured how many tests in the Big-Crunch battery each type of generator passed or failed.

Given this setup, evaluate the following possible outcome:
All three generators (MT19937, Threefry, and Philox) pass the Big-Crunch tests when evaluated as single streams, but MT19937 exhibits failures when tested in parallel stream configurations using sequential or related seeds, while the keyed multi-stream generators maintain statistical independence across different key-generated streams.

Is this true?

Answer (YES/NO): NO